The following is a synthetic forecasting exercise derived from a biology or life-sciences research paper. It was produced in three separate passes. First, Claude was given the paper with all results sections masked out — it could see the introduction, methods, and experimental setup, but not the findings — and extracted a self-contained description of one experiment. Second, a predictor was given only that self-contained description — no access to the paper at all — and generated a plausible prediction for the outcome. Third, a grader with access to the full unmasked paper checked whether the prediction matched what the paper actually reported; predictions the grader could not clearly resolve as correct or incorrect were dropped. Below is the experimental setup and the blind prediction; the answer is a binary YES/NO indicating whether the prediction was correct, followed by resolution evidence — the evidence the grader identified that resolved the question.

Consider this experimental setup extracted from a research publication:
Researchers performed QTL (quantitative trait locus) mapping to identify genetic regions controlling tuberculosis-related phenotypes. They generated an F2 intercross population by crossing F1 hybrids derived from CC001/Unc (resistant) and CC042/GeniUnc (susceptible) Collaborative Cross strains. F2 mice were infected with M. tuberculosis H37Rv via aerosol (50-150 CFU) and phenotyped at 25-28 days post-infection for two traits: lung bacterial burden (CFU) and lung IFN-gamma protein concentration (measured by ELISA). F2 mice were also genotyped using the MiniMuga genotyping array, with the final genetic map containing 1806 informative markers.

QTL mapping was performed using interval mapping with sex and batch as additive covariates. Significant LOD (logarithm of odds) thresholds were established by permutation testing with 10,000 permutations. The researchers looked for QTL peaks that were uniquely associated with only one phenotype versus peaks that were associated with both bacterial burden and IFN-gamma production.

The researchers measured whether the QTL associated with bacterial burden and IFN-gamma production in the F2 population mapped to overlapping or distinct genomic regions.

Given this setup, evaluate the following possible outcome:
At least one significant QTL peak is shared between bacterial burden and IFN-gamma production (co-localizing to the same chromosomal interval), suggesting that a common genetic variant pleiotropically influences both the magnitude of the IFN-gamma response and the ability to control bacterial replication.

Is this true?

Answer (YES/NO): YES